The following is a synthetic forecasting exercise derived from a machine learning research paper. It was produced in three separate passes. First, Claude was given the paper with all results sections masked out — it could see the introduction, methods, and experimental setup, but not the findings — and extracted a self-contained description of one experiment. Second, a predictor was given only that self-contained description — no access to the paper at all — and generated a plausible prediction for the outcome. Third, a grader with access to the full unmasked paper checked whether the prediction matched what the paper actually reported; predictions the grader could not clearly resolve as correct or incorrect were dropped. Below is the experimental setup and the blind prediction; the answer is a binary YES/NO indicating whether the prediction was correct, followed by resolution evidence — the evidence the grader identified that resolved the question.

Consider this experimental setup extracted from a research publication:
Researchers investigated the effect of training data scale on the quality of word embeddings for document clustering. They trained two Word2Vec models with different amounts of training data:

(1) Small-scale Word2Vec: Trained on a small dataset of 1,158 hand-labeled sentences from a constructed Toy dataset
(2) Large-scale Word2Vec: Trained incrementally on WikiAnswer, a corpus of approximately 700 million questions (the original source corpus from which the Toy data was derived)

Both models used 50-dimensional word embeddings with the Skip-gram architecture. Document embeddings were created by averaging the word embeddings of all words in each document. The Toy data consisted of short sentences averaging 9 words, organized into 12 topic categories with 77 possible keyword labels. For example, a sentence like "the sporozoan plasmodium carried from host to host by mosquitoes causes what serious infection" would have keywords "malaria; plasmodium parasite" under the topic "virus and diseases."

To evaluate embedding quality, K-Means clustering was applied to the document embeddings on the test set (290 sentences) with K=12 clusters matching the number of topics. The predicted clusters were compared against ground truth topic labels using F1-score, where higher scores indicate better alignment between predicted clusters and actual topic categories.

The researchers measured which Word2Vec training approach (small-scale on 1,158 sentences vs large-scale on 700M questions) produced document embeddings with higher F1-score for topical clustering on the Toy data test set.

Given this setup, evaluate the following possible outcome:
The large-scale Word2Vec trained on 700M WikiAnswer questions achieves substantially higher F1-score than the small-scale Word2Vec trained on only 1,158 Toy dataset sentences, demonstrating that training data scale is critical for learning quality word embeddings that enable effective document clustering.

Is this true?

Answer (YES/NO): YES